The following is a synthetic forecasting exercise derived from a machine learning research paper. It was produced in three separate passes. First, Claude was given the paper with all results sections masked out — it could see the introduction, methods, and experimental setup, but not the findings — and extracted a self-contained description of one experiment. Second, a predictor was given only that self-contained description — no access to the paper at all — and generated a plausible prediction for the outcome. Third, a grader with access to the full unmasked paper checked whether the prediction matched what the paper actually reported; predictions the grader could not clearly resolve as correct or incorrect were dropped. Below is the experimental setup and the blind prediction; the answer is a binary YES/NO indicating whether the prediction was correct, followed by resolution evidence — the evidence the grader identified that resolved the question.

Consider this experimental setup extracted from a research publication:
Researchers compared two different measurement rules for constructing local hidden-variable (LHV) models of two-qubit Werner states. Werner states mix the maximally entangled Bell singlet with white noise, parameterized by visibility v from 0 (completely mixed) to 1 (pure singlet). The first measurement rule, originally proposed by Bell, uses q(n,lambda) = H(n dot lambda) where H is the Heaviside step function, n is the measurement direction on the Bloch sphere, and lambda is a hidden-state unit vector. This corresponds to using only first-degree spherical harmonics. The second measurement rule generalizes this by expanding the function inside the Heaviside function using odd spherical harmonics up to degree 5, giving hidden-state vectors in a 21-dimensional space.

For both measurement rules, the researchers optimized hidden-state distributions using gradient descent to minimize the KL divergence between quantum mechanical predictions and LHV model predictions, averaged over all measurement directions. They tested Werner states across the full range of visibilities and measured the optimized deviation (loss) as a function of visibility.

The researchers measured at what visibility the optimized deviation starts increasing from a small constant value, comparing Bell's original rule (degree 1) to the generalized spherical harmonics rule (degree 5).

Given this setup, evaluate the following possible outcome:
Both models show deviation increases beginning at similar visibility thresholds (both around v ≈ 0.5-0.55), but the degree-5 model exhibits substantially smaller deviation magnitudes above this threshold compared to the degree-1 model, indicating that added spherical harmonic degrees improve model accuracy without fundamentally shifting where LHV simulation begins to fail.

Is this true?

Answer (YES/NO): NO